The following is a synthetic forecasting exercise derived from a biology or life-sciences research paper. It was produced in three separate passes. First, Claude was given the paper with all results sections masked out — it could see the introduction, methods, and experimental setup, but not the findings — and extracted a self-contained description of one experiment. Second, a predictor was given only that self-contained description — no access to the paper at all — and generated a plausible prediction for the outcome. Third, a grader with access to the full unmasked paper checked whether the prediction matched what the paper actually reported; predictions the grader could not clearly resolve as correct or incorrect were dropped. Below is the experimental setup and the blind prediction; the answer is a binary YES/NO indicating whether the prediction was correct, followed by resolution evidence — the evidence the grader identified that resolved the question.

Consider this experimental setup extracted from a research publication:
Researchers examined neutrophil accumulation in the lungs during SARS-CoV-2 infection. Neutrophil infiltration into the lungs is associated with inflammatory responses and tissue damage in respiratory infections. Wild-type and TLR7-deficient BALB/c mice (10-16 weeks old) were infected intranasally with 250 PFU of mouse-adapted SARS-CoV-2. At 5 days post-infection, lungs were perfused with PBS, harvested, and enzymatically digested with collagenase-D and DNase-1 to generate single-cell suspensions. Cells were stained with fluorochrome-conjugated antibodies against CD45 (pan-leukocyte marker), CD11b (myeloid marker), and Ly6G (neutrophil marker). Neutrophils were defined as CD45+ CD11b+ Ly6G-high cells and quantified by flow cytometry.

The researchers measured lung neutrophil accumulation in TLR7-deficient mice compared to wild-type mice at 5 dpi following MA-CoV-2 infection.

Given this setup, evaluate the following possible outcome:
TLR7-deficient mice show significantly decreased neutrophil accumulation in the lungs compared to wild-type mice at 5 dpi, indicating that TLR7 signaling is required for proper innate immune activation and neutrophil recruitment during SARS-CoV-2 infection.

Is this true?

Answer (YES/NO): NO